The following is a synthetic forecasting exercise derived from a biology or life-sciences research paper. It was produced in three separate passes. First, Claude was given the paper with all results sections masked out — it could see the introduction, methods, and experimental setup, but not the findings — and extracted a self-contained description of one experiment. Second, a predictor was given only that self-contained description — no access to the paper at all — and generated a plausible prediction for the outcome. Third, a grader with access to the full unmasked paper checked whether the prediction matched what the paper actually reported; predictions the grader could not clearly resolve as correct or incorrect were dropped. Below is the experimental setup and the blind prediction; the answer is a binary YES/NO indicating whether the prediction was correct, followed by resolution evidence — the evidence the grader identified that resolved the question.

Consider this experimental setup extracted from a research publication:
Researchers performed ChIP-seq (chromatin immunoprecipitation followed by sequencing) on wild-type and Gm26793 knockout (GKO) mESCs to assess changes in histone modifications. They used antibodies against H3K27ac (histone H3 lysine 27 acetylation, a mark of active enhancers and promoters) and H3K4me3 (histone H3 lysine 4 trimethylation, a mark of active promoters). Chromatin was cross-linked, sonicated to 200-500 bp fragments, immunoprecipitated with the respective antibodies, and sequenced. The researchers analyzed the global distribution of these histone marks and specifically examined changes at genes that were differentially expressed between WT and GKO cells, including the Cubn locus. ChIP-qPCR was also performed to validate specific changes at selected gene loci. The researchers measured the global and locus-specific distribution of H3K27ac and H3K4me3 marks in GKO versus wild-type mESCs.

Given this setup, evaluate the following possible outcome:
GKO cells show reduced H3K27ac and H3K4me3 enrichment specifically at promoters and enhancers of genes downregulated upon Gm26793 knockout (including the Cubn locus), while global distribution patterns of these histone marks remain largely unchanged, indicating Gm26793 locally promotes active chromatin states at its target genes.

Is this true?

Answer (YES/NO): NO